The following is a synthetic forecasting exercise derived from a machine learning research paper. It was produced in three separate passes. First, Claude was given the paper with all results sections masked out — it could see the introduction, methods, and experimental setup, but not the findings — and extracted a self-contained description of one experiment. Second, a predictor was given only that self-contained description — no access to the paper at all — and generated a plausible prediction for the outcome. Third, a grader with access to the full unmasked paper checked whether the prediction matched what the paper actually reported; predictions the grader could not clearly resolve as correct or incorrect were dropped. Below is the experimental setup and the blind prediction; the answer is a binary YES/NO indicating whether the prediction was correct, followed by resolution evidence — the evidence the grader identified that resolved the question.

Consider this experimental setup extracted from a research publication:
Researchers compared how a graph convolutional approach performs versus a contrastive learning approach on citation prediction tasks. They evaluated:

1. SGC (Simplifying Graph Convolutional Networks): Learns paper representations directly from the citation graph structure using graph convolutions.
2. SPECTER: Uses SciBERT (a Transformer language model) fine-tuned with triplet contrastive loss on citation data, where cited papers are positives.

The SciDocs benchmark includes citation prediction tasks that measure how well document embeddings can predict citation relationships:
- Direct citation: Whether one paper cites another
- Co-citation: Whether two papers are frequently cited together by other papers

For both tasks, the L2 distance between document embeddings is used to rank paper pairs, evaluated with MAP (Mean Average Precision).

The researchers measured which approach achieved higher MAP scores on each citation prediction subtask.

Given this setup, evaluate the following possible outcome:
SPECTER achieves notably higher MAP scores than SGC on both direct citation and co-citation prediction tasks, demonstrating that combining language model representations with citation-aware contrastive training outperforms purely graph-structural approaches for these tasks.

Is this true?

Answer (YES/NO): NO